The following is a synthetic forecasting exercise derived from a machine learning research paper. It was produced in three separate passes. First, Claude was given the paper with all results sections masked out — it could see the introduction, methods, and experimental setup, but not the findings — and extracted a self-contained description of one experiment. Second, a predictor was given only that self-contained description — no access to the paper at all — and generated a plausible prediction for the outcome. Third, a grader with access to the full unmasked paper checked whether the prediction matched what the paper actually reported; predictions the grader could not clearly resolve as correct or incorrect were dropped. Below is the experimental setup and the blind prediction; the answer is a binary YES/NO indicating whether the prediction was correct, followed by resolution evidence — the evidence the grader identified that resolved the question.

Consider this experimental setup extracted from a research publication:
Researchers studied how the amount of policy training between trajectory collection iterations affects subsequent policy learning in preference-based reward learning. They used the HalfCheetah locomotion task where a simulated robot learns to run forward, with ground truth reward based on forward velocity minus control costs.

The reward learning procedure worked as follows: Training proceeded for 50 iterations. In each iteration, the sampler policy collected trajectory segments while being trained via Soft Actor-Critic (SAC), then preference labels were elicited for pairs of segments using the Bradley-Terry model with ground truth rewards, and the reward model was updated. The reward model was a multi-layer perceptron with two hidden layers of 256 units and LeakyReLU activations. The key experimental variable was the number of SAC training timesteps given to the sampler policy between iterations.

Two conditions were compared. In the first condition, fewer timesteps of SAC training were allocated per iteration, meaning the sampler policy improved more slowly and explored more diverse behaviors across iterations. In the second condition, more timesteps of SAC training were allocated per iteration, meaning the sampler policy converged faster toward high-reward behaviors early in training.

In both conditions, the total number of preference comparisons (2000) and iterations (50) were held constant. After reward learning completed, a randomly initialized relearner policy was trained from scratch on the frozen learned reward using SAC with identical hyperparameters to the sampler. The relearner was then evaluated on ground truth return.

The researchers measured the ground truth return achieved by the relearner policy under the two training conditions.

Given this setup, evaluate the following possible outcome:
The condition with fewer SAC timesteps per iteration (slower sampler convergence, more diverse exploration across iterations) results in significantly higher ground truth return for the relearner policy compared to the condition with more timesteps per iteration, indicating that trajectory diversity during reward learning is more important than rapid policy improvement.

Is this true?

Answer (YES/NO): YES